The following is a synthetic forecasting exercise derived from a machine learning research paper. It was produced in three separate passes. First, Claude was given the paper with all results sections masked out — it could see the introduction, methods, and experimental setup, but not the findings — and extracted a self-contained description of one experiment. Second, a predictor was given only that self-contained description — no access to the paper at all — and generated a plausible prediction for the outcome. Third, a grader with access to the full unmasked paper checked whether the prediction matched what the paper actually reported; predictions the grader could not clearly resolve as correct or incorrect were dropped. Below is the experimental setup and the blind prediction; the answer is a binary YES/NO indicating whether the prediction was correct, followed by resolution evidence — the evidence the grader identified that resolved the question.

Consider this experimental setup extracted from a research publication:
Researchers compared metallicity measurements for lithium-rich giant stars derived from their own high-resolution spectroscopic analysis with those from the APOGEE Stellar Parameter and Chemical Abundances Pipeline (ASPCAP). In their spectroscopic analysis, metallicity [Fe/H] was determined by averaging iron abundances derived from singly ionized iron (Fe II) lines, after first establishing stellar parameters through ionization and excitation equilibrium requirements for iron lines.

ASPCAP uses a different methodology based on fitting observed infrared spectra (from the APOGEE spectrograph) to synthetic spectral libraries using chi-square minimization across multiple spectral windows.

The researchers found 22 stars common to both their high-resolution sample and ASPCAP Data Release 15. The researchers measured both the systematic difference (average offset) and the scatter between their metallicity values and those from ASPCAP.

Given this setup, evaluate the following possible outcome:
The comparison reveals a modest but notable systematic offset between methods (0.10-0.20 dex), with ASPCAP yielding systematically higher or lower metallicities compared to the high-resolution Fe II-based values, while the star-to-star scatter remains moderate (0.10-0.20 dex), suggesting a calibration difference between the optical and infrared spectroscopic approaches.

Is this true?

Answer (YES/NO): YES